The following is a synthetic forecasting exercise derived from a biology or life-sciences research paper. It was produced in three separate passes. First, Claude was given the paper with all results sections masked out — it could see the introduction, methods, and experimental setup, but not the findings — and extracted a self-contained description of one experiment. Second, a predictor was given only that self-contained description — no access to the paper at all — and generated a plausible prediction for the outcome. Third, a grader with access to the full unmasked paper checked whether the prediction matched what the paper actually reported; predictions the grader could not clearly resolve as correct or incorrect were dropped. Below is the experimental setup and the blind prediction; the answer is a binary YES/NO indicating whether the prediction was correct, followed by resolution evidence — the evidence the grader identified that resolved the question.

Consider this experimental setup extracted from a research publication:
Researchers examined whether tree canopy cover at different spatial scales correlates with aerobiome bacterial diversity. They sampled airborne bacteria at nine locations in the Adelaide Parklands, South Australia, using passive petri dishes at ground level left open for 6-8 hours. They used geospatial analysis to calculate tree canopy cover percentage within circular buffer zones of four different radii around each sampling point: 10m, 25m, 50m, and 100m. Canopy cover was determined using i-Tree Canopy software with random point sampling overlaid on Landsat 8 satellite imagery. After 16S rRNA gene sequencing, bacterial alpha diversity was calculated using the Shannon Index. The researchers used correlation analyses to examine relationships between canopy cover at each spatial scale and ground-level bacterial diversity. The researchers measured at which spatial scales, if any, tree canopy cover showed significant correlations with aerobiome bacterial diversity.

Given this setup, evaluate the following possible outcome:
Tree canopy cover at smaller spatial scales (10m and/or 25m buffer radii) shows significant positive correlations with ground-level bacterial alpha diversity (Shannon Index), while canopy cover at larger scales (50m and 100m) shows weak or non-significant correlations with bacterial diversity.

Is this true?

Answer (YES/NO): NO